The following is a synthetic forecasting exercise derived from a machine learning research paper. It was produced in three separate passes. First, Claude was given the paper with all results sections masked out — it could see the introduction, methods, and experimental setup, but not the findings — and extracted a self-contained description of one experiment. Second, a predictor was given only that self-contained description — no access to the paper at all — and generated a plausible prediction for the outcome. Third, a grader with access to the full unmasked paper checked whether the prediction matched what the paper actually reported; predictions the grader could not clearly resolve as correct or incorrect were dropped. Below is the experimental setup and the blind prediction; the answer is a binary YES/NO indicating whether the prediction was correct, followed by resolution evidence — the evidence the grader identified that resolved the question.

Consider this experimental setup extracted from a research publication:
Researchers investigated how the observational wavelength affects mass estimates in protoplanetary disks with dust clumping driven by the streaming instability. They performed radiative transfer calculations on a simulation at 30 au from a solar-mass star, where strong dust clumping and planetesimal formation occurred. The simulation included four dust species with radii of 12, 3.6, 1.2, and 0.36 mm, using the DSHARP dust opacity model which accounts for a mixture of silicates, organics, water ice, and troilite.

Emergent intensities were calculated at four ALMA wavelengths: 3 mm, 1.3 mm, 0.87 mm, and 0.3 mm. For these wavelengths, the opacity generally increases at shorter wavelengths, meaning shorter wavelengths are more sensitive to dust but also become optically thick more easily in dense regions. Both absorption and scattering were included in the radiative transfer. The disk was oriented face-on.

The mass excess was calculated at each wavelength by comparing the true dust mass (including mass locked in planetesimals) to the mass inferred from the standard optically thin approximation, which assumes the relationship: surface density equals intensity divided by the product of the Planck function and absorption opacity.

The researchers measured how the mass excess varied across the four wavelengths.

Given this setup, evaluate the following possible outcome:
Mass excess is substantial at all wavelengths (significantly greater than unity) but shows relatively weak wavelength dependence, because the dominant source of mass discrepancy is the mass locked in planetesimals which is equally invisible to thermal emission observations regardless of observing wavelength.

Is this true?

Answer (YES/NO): NO